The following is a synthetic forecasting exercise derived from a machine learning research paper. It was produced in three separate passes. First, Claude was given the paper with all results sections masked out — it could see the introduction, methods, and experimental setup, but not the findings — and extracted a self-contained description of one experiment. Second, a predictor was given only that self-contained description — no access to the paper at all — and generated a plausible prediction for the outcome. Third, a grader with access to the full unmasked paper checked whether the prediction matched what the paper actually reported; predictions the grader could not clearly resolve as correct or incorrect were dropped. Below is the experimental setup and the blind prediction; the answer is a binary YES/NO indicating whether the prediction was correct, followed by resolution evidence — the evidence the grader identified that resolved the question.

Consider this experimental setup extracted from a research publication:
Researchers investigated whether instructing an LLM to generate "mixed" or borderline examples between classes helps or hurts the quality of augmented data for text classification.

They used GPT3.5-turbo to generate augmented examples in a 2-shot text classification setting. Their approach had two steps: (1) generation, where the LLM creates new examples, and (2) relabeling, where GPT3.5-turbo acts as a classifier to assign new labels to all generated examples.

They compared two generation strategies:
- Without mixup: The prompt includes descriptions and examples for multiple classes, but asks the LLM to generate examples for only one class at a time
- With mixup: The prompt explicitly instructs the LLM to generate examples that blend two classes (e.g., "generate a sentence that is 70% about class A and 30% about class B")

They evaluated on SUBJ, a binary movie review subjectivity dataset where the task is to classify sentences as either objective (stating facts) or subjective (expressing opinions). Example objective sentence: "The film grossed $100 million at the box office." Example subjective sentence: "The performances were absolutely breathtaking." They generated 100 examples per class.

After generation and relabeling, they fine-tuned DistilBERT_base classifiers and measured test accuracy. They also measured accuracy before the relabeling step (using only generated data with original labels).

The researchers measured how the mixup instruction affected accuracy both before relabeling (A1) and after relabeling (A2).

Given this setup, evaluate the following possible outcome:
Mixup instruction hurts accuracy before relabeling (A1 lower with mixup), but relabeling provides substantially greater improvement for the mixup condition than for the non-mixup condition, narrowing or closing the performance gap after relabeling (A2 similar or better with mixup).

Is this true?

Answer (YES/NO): YES